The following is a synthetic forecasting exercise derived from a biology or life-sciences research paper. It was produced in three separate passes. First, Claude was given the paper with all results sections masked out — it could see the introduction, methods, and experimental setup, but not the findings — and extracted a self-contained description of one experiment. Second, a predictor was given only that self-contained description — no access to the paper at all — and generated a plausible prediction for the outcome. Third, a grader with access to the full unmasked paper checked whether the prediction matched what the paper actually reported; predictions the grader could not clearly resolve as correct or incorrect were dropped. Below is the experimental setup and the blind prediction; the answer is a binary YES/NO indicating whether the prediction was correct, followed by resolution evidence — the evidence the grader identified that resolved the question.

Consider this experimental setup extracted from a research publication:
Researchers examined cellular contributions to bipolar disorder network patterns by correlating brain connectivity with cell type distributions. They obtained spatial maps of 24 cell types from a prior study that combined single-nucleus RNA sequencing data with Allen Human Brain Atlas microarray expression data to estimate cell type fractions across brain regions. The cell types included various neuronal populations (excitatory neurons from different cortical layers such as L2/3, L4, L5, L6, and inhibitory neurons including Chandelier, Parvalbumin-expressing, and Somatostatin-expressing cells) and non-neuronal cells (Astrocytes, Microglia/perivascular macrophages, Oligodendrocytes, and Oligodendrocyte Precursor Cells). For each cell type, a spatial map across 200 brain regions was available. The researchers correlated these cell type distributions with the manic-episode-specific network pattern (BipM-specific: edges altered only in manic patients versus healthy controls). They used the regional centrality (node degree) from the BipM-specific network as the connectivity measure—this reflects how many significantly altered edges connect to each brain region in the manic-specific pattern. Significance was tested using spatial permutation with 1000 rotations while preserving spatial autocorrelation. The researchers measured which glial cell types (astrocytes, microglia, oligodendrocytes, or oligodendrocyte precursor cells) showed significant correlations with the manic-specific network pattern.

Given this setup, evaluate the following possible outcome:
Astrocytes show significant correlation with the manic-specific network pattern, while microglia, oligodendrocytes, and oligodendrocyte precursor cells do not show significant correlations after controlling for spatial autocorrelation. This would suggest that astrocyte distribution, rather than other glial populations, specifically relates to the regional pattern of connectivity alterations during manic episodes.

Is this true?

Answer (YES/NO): NO